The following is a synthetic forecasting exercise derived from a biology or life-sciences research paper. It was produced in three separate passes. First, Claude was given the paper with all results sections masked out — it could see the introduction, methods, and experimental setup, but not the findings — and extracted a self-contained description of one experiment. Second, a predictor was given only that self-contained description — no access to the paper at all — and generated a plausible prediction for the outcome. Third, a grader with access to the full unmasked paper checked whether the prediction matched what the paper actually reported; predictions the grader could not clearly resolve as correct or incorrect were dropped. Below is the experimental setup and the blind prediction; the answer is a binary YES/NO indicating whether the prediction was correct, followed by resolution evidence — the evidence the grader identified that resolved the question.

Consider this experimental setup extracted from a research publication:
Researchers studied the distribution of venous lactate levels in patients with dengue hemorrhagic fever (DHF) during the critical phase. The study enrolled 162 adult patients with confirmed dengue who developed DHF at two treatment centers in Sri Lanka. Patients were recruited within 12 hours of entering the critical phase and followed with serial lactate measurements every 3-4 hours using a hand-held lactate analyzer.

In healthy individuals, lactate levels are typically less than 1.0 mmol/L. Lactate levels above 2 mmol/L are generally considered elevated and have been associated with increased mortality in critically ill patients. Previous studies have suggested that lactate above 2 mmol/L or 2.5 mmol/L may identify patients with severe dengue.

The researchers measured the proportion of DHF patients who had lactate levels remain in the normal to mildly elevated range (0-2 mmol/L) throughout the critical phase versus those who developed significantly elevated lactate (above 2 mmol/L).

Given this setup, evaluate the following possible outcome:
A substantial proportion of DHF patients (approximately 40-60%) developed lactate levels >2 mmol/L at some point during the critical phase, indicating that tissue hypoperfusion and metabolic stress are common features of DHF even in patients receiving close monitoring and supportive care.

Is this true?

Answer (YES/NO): NO